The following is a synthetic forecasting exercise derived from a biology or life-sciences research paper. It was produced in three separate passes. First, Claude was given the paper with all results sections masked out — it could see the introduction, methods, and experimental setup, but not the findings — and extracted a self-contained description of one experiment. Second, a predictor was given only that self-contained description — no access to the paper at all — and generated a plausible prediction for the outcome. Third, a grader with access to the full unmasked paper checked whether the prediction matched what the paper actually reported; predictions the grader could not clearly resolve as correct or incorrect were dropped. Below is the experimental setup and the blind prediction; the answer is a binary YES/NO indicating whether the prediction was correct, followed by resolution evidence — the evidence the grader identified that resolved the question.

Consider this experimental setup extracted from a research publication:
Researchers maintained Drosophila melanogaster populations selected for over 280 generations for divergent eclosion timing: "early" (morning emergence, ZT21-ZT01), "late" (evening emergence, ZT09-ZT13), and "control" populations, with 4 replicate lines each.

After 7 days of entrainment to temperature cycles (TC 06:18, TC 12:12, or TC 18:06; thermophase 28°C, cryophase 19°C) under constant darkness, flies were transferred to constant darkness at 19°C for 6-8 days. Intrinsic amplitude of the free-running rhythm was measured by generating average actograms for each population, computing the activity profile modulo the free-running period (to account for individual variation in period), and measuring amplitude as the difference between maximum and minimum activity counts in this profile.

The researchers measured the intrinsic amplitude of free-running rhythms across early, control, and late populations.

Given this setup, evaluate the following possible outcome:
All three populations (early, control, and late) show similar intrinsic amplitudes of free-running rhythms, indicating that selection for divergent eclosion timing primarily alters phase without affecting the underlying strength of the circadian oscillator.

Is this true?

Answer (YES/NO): NO